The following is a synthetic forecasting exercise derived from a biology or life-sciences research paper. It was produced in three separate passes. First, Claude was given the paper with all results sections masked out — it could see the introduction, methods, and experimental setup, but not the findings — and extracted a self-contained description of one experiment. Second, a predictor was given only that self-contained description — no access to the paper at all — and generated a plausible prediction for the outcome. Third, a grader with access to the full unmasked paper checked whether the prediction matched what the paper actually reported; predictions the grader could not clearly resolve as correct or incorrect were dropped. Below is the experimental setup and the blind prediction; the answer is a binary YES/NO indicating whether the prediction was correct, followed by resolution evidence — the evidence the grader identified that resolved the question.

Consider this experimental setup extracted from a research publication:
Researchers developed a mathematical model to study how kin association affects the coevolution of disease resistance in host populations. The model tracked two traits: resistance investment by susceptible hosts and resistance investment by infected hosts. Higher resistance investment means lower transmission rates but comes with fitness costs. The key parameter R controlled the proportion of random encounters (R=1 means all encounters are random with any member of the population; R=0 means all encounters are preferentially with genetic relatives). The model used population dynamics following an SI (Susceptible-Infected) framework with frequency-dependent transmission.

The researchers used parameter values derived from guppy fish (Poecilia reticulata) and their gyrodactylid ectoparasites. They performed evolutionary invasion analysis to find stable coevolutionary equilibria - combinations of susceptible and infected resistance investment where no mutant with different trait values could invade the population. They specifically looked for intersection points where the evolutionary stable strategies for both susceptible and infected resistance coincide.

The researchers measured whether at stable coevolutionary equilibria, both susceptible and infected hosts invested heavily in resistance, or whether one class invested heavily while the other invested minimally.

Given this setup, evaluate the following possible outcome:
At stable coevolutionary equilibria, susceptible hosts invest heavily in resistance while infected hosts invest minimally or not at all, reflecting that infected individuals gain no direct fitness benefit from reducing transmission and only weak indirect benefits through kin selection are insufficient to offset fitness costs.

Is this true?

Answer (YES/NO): NO